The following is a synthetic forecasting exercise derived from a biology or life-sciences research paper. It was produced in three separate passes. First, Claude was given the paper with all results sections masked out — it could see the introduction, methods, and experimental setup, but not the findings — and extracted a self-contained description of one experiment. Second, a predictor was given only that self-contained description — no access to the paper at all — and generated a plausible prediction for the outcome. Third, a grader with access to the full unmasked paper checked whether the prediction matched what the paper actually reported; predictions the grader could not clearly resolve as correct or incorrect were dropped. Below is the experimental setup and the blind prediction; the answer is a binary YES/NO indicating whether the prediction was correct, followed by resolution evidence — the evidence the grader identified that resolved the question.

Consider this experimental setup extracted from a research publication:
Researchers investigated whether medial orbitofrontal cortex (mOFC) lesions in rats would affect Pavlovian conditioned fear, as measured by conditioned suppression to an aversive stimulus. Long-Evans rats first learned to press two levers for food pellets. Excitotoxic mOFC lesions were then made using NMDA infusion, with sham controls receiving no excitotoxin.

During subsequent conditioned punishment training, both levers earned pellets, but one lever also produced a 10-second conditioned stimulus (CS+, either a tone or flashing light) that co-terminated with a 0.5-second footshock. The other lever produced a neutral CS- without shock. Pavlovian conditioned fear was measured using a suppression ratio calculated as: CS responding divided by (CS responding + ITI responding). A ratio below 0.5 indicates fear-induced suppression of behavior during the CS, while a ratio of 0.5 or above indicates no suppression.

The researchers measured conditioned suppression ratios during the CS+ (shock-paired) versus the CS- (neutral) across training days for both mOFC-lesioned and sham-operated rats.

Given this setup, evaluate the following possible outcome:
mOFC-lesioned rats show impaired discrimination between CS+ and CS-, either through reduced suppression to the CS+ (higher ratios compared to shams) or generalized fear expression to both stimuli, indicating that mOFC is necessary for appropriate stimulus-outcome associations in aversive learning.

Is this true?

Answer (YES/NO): NO